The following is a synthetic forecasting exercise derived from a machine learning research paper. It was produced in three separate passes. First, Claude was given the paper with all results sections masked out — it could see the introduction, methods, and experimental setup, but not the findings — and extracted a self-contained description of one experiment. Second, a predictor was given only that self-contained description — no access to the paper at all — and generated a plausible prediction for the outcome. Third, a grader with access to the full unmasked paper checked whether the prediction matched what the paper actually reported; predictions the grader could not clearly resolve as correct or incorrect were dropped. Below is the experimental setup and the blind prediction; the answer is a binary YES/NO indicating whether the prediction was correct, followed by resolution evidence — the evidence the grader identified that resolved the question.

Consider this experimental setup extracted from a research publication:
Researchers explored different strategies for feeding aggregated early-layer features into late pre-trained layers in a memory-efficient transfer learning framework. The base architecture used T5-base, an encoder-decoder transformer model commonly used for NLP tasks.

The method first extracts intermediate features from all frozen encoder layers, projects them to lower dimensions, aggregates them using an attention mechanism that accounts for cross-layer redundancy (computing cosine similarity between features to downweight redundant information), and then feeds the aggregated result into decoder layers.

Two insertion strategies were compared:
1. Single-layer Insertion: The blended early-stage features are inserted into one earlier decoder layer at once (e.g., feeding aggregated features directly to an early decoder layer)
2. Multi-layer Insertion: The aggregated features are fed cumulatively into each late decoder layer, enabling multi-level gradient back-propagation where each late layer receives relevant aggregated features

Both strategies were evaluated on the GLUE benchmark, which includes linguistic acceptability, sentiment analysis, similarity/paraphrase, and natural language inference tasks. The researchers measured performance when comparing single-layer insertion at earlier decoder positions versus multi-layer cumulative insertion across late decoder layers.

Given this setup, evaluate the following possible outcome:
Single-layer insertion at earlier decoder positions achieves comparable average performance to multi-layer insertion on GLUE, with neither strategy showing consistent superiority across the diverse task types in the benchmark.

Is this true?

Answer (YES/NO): NO